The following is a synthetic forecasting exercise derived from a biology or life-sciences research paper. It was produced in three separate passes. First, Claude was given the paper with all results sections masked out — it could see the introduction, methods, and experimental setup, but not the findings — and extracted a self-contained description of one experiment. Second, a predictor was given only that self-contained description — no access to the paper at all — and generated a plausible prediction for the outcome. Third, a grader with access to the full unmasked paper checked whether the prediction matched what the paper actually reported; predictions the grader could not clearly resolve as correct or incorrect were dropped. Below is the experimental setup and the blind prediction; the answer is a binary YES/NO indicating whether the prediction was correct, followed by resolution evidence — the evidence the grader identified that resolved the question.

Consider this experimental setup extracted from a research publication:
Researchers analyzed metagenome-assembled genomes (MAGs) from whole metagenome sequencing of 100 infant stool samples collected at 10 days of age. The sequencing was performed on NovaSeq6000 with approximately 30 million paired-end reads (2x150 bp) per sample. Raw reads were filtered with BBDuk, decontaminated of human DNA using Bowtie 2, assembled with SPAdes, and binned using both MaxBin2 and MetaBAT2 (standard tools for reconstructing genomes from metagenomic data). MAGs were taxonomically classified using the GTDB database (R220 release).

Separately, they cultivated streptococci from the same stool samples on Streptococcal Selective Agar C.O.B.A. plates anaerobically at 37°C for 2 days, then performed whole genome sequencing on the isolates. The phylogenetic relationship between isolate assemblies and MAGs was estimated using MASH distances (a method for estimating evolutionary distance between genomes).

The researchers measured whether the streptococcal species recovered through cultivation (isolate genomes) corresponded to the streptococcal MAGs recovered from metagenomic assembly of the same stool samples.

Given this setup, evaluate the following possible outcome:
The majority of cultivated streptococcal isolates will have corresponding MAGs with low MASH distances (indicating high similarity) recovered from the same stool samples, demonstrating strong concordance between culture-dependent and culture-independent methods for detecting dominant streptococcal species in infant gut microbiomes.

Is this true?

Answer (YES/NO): NO